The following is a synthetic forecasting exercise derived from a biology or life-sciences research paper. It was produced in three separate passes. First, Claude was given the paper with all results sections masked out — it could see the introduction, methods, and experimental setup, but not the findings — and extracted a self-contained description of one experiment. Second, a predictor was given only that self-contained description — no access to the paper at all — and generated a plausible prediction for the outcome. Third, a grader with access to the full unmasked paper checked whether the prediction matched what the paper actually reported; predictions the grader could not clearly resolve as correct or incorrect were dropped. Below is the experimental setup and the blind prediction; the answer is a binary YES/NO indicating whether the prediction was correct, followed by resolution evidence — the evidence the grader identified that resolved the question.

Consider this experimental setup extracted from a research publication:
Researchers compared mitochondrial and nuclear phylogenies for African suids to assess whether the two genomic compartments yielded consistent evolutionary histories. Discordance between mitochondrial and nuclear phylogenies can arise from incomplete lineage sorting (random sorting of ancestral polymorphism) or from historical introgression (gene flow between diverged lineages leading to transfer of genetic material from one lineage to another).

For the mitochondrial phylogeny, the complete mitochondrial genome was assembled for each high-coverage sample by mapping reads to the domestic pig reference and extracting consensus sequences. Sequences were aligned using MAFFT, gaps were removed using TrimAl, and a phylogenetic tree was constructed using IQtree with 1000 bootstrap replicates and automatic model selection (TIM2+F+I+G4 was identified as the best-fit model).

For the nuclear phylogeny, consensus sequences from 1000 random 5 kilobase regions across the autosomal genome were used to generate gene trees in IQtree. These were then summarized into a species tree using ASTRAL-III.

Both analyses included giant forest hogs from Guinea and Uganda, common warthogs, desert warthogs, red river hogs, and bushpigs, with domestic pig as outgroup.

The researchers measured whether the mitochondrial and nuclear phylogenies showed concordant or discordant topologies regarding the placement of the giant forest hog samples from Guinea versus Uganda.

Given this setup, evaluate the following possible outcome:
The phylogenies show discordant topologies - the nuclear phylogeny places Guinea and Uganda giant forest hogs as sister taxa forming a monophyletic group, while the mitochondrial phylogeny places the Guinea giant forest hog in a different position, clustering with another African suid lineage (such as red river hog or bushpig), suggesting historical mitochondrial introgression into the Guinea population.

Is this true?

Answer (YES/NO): NO